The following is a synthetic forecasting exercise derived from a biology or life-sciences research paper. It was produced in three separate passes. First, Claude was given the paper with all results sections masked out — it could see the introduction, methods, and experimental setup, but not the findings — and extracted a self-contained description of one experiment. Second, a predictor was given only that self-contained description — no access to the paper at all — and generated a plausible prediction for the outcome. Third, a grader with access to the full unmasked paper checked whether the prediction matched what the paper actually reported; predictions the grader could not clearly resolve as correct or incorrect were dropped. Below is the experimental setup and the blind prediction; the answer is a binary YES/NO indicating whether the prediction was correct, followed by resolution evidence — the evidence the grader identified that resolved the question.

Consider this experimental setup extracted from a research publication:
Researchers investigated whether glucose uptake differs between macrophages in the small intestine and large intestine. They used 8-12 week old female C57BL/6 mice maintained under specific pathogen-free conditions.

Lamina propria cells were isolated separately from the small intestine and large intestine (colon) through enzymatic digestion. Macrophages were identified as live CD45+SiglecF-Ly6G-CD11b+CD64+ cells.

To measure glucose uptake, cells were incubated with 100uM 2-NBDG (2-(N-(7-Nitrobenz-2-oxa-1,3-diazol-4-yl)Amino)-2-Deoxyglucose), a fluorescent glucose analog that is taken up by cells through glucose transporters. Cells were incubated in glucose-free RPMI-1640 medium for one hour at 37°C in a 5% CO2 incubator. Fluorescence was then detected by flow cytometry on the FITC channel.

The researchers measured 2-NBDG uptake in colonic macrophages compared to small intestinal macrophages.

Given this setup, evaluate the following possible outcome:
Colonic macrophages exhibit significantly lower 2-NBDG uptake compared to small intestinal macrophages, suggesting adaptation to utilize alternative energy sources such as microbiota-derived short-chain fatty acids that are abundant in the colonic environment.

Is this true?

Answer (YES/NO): NO